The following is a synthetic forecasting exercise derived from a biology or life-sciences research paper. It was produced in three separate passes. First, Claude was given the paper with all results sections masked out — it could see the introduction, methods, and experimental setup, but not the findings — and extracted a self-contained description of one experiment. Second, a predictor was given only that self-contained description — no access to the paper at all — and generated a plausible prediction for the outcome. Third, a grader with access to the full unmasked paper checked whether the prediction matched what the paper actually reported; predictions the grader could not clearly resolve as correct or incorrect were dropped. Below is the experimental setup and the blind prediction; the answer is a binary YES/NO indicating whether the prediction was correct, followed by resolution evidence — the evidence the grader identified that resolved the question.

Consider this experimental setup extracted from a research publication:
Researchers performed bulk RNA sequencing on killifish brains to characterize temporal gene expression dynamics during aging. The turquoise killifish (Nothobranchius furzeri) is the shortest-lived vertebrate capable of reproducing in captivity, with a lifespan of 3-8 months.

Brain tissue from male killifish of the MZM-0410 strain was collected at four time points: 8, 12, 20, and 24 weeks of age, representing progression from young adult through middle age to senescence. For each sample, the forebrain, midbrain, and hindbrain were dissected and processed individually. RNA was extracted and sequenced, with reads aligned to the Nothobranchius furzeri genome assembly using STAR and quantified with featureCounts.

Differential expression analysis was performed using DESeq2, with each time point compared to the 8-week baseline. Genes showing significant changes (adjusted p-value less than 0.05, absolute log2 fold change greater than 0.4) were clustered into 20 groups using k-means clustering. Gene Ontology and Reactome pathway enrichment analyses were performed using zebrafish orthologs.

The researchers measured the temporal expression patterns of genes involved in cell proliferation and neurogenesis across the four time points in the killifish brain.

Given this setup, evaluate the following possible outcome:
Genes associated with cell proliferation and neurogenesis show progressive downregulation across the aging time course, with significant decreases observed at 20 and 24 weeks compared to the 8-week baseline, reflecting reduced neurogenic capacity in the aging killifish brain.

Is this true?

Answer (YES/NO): NO